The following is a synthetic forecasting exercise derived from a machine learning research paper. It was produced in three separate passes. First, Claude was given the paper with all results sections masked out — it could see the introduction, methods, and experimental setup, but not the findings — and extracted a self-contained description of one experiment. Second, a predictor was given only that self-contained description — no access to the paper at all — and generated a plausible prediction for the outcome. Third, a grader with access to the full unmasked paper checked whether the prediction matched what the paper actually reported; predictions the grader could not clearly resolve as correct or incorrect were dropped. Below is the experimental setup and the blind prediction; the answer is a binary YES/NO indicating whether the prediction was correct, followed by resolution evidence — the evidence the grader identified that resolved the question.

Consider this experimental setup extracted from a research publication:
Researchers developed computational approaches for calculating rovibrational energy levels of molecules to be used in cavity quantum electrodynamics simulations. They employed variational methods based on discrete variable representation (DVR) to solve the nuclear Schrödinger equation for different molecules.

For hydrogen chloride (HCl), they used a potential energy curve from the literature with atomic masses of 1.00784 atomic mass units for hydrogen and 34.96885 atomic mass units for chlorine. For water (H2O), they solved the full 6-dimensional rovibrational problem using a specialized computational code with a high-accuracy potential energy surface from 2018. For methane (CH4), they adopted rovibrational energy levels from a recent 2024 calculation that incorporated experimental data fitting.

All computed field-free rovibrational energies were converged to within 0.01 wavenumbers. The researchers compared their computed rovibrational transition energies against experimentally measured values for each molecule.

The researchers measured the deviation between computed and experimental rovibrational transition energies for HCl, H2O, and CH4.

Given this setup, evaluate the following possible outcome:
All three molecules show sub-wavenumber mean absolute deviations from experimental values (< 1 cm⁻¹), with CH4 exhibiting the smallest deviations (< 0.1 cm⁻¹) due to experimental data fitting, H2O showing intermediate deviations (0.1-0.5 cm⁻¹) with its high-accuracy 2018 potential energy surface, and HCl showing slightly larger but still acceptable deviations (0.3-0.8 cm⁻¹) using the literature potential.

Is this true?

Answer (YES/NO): NO